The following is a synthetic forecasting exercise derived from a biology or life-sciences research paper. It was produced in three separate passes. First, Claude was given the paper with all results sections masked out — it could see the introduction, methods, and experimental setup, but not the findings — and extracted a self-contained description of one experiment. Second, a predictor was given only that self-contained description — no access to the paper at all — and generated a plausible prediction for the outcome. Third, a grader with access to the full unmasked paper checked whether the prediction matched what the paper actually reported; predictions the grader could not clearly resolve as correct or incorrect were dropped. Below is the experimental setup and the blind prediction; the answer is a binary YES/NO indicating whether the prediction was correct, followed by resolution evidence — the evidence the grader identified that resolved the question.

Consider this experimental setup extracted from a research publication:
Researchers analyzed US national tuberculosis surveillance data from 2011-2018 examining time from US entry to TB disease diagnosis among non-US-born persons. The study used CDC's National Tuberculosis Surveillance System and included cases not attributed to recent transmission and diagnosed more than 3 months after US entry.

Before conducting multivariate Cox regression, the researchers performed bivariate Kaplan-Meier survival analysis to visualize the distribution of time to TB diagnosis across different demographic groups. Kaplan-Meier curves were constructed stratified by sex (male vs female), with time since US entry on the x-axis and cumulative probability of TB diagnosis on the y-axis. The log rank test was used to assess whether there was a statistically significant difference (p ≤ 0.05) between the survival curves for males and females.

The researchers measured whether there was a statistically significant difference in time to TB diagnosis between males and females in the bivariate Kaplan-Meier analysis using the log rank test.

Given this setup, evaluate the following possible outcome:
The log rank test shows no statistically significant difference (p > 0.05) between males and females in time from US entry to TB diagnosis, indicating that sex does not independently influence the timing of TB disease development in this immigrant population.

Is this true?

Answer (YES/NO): NO